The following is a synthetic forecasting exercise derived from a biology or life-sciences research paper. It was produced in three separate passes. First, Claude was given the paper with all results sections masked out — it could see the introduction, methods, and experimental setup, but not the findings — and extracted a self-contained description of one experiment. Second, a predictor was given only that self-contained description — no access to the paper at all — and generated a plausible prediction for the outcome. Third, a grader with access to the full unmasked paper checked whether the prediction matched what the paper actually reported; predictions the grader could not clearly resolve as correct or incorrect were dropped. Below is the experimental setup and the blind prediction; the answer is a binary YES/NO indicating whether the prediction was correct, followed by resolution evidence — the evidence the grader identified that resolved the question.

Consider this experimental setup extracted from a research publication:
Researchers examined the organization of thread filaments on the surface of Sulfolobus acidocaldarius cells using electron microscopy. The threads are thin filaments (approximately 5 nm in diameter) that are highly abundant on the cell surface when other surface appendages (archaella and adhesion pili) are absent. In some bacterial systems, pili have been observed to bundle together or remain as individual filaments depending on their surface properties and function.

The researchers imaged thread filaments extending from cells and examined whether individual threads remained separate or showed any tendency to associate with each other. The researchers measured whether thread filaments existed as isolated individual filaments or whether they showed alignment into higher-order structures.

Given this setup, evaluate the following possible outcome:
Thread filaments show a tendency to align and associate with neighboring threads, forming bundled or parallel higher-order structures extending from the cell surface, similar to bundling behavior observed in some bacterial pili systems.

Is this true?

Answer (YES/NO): YES